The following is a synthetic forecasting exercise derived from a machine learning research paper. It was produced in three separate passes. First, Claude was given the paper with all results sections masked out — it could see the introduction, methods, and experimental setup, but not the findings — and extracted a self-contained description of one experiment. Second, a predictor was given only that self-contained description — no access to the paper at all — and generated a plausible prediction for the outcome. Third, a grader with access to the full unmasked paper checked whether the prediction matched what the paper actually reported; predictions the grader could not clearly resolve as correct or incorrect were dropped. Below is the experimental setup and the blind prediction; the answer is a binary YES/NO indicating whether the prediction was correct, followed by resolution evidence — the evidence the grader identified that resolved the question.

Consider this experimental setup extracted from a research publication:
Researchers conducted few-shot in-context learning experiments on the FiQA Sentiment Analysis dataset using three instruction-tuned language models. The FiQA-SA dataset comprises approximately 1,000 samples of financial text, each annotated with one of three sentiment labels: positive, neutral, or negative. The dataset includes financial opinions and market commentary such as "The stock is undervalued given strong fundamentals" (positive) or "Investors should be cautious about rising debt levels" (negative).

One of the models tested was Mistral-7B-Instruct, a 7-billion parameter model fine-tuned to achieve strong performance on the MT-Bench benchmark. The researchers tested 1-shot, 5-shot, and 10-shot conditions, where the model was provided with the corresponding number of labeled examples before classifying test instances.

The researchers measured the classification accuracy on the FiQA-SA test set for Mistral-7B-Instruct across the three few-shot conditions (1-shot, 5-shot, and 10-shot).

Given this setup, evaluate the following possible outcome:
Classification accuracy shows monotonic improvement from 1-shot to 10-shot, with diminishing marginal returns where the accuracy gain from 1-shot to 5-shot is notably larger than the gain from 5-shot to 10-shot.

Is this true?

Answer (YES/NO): NO